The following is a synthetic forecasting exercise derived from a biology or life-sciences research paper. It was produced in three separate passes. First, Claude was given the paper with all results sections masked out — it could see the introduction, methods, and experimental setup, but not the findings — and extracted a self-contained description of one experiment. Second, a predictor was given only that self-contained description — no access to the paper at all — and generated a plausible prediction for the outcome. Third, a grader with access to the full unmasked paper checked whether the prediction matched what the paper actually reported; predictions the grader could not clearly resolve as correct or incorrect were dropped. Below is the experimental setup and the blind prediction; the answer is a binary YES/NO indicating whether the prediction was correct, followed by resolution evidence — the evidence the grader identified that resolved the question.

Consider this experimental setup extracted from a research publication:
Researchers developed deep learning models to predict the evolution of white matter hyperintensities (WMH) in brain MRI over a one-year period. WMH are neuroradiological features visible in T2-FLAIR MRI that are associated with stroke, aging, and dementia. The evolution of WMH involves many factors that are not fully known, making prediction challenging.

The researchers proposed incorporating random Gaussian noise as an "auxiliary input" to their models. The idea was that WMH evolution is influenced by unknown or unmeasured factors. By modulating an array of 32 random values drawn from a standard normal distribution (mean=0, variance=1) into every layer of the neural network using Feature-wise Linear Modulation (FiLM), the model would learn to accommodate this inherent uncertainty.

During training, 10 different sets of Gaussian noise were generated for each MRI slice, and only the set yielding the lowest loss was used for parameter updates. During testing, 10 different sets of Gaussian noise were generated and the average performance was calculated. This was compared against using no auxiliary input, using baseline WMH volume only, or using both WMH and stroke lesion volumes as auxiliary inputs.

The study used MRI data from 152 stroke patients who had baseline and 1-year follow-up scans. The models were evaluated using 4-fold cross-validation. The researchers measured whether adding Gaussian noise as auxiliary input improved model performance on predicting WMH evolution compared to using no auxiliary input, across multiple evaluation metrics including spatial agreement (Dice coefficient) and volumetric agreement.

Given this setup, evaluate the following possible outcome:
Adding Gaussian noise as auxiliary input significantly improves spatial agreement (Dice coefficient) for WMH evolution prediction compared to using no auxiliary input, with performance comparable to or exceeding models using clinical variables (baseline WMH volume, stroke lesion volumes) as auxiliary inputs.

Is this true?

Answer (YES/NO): YES